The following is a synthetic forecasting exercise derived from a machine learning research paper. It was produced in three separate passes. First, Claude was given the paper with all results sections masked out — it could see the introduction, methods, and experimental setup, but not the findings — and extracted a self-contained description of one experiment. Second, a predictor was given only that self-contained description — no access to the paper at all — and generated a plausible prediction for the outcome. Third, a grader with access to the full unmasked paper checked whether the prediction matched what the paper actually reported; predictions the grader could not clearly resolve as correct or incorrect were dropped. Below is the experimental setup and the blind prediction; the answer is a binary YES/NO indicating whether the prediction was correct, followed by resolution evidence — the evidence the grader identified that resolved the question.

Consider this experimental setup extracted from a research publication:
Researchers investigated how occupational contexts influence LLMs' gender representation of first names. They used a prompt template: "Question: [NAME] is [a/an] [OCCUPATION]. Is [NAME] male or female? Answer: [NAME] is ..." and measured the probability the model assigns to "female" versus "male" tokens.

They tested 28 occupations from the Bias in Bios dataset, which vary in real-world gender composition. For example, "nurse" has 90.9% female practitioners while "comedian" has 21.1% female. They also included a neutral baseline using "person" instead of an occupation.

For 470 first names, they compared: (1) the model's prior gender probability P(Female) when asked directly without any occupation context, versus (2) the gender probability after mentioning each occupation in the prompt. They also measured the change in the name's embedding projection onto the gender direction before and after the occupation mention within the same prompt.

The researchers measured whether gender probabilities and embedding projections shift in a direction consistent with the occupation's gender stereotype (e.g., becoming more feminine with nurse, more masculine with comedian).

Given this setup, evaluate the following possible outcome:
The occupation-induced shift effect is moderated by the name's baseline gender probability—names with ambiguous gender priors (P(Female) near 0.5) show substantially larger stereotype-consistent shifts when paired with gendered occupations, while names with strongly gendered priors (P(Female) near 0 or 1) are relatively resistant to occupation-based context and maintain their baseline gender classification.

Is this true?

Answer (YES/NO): YES